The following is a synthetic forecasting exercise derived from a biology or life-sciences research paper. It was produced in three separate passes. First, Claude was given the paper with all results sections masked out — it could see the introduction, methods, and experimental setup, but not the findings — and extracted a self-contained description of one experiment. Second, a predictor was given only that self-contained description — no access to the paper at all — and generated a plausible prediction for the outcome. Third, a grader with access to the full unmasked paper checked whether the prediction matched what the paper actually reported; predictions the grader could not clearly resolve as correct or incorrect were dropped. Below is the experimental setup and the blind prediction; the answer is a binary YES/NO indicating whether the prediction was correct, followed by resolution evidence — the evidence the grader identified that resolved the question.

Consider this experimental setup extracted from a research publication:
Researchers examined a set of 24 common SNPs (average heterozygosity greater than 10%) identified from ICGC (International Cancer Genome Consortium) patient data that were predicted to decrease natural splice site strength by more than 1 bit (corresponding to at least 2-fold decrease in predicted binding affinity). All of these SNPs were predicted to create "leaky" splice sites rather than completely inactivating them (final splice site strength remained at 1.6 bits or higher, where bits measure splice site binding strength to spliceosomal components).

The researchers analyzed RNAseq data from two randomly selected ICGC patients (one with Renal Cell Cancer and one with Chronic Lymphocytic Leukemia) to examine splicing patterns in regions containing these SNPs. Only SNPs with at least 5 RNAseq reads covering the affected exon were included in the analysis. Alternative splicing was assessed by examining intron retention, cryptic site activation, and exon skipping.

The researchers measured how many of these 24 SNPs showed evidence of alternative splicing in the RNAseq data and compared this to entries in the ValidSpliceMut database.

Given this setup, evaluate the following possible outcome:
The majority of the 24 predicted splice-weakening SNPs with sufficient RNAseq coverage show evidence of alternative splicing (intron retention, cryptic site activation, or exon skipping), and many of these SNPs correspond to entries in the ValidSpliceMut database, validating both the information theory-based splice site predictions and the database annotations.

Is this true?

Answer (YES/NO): YES